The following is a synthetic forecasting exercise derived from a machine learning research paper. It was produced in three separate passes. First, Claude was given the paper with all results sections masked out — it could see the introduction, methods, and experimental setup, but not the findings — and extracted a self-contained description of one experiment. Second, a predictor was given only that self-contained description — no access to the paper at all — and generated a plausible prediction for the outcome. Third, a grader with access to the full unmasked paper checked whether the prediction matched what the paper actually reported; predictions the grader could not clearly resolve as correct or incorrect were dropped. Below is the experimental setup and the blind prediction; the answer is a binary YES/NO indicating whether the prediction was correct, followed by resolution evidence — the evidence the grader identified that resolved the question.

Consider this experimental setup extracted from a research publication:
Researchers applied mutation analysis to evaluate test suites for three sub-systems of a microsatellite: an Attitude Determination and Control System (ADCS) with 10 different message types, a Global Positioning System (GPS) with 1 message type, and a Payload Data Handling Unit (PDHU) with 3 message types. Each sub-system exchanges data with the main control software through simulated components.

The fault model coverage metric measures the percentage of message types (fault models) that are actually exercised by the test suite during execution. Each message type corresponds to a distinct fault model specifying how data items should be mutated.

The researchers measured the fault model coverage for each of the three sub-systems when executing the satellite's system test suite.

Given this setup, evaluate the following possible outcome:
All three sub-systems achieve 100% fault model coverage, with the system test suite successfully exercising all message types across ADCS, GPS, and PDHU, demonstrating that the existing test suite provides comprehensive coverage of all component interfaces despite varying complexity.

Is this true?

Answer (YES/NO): NO